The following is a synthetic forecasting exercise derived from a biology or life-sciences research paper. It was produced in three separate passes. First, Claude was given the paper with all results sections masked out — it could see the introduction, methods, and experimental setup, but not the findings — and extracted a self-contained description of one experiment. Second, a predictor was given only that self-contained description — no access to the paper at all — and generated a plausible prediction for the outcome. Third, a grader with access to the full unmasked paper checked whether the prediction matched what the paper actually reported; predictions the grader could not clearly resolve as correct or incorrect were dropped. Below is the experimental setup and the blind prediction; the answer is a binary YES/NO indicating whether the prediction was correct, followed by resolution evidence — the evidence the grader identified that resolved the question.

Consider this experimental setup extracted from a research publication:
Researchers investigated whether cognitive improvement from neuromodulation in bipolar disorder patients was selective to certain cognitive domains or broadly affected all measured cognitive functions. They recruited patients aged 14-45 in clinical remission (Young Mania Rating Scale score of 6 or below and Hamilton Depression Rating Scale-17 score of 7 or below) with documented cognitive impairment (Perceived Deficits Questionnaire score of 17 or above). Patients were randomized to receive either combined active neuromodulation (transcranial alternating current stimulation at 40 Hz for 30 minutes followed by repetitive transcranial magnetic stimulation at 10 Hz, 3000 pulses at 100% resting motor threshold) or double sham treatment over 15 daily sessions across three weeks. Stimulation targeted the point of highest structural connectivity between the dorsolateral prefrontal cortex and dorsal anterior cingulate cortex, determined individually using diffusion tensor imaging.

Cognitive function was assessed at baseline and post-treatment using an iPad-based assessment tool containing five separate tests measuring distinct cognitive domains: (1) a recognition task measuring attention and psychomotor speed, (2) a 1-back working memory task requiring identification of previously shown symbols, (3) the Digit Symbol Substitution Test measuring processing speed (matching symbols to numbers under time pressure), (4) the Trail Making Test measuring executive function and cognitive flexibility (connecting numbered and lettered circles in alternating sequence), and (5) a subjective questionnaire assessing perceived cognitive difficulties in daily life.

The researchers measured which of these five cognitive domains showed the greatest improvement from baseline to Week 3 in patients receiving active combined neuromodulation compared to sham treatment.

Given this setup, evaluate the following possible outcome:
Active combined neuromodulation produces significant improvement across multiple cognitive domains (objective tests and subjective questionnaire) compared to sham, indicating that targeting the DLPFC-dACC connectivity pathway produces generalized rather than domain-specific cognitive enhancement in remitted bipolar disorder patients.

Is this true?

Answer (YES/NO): NO